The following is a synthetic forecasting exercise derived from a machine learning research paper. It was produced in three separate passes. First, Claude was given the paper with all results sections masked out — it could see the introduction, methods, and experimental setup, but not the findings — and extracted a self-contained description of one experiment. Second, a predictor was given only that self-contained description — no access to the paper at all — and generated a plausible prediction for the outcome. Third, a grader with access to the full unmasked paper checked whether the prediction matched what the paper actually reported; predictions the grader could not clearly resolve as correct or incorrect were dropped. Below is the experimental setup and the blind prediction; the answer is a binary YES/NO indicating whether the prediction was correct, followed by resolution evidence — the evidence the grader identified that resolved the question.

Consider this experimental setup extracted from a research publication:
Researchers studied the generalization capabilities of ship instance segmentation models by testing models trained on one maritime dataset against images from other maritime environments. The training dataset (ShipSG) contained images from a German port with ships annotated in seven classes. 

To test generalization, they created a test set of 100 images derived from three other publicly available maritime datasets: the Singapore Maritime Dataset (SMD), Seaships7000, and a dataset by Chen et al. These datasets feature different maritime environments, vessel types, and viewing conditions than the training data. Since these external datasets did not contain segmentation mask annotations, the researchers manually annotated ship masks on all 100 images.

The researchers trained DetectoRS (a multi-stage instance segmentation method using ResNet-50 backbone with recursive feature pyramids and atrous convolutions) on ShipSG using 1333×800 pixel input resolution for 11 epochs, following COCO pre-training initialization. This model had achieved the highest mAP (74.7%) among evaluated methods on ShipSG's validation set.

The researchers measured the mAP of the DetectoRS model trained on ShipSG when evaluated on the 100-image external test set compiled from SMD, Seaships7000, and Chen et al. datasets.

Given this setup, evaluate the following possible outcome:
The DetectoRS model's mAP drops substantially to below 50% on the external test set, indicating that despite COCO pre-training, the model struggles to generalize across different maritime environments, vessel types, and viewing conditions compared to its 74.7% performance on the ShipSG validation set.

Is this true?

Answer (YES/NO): YES